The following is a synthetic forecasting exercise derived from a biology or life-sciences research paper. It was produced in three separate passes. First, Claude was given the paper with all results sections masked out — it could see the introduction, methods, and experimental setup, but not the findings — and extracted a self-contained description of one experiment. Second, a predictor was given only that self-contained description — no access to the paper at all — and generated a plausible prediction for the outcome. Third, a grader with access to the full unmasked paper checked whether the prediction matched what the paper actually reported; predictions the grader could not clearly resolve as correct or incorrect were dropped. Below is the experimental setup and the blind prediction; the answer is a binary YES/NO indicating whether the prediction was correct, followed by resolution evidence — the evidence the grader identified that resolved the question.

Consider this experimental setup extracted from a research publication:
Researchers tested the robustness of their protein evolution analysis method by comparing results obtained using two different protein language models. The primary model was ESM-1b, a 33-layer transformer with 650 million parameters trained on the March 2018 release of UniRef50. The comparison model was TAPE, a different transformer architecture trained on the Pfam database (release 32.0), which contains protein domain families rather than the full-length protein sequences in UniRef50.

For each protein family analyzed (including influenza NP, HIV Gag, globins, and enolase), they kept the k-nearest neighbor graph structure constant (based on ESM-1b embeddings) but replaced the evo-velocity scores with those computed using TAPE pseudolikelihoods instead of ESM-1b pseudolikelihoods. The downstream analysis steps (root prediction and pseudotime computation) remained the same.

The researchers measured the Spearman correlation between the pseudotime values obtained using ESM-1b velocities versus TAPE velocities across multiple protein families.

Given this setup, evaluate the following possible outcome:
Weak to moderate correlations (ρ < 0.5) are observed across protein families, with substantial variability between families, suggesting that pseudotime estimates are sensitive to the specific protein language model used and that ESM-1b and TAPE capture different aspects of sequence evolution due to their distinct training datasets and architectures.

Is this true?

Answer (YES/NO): NO